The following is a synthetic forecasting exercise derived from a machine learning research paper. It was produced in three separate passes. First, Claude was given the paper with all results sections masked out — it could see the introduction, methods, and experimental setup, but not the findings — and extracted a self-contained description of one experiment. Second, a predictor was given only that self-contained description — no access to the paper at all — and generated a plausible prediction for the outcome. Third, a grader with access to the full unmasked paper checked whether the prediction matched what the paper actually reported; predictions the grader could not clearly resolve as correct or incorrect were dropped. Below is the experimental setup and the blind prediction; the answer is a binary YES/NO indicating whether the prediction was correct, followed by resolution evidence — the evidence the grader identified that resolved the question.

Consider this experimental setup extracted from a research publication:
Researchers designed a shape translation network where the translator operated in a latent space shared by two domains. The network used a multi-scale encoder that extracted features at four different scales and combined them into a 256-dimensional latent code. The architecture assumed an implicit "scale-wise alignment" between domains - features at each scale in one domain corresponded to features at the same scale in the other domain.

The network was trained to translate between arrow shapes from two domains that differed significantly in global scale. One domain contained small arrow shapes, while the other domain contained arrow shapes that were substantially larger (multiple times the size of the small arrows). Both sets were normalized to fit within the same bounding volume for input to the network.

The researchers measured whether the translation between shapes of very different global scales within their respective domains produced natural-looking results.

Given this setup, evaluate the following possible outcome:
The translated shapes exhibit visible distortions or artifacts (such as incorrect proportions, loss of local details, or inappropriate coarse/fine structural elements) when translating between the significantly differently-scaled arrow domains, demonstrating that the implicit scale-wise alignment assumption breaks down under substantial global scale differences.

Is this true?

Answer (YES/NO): YES